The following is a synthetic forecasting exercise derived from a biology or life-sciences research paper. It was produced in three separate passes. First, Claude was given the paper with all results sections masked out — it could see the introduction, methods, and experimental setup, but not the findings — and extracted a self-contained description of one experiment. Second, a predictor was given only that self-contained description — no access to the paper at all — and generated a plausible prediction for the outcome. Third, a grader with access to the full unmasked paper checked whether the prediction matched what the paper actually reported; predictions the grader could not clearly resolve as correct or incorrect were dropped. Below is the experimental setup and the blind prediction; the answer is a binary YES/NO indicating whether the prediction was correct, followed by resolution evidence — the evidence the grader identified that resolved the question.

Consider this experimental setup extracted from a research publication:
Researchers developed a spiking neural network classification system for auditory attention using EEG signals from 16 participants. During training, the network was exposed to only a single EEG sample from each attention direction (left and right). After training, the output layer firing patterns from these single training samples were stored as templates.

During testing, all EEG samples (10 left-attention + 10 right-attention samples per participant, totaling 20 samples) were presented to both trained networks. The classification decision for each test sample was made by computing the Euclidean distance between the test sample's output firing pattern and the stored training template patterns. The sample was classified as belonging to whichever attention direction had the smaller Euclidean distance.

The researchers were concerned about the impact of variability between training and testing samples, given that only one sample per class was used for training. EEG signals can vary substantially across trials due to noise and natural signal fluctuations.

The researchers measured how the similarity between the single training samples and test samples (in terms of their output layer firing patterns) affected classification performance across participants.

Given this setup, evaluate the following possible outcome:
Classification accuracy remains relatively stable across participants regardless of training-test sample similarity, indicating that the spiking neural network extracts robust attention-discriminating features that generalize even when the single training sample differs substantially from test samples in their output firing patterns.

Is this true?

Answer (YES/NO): NO